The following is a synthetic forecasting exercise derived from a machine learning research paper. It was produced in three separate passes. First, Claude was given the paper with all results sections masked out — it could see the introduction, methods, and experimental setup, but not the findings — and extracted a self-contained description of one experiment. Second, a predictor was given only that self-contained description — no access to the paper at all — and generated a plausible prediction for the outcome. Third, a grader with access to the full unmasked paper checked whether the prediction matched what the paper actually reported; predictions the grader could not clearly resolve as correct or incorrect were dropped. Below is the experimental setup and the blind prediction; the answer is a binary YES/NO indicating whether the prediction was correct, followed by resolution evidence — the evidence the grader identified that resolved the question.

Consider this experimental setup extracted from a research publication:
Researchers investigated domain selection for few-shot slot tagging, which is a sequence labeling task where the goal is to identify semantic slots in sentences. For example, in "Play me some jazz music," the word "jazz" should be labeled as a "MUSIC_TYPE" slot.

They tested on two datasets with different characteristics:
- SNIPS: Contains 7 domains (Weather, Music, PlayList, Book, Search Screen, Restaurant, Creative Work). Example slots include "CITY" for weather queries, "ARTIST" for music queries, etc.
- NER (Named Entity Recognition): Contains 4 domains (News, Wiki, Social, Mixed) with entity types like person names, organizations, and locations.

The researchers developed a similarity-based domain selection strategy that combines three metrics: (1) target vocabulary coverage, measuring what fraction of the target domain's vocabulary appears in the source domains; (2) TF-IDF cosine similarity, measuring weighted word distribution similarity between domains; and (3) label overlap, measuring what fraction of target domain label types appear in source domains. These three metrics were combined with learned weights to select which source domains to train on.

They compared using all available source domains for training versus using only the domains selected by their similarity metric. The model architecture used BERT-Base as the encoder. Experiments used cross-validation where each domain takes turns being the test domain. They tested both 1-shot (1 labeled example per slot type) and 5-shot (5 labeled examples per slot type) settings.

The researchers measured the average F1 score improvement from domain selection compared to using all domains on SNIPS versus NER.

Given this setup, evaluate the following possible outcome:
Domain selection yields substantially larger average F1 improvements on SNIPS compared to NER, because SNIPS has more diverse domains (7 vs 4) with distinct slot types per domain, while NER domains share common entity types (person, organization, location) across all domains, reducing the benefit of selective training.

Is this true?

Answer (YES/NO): YES